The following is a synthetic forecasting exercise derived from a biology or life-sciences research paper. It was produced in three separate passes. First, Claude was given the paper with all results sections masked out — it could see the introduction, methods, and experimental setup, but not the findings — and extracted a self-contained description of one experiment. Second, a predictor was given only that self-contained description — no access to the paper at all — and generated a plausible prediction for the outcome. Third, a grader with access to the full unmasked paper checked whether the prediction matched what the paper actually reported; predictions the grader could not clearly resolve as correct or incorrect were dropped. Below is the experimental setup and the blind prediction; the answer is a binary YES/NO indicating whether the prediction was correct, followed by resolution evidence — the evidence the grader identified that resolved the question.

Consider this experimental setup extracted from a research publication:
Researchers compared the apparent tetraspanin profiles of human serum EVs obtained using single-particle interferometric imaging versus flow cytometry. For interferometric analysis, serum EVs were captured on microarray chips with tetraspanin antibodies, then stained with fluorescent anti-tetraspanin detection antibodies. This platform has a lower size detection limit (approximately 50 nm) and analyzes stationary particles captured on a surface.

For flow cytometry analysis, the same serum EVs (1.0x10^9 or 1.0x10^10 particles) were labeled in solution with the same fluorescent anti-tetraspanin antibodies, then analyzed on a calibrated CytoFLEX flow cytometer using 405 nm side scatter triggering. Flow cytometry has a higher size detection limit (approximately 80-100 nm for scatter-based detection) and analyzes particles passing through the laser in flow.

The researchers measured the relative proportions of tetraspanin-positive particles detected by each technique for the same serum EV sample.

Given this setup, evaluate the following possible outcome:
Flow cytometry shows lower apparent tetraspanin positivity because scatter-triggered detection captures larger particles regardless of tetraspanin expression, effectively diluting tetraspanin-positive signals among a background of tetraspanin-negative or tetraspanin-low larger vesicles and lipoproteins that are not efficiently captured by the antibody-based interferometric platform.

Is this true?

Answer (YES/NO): NO